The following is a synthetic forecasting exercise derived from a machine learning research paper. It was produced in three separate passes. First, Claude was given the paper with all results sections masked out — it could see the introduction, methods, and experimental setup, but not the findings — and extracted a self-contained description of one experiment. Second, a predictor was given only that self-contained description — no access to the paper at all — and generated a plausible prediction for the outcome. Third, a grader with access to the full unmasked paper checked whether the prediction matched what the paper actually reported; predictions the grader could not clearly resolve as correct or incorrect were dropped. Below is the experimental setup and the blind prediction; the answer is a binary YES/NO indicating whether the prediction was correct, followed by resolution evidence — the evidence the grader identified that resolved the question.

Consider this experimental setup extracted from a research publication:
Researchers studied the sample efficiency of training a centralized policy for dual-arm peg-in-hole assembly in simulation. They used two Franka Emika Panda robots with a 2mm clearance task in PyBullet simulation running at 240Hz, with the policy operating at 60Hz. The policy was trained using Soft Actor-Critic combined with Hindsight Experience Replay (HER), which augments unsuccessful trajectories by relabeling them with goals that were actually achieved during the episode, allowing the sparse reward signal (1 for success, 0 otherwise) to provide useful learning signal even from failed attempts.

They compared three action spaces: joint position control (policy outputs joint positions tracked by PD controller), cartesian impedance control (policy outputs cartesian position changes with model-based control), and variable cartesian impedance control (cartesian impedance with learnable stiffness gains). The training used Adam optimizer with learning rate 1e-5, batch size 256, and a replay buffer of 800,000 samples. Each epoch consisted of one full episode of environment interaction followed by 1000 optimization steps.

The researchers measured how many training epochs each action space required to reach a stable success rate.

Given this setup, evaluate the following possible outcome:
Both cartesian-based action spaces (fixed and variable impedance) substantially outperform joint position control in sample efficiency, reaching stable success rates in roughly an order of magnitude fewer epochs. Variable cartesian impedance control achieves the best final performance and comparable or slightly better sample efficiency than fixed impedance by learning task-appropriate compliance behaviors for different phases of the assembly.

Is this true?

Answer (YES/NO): NO